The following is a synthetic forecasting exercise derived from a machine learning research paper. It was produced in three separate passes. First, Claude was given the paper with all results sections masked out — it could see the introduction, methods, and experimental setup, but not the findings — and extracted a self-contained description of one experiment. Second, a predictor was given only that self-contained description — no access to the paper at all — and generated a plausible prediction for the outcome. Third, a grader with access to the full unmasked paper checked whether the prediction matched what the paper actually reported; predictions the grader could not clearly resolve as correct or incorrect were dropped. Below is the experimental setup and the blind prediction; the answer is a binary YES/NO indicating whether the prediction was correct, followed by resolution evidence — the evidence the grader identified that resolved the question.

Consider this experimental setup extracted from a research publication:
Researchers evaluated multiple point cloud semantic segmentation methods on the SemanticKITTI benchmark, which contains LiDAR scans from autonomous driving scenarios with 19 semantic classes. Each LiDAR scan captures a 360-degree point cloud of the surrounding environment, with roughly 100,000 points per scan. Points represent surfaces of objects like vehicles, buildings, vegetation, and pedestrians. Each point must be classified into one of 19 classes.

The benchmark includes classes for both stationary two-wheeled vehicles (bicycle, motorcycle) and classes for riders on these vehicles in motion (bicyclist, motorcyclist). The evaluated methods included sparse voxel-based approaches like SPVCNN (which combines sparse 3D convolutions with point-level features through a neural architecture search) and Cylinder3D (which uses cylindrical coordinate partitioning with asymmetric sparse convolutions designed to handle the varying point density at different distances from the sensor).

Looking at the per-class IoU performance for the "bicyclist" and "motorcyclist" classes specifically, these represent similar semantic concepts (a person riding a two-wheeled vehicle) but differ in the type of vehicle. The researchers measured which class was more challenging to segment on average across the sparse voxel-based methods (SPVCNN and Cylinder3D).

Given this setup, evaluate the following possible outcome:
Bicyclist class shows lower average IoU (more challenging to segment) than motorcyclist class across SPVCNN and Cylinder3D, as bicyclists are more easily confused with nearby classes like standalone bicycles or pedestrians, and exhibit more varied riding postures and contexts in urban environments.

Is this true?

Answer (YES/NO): NO